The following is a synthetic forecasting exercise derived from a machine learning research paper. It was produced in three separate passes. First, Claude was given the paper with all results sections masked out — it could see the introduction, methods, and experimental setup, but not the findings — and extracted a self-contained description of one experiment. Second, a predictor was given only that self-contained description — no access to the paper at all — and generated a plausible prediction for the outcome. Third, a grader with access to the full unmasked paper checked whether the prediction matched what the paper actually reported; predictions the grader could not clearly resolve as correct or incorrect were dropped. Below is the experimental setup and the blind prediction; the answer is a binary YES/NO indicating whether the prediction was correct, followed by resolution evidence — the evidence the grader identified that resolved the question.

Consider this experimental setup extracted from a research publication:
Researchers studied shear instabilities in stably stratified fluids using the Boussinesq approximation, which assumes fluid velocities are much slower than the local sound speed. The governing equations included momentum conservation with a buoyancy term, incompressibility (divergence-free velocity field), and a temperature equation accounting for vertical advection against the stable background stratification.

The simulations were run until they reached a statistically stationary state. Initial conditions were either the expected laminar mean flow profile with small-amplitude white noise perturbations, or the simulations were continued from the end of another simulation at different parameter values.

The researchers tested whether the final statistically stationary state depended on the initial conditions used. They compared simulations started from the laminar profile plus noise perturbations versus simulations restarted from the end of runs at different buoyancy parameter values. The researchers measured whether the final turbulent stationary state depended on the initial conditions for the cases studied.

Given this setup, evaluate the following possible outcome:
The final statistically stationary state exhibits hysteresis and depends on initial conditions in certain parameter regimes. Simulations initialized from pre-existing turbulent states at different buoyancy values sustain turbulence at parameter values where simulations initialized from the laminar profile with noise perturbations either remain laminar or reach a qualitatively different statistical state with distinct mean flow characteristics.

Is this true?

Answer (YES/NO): NO